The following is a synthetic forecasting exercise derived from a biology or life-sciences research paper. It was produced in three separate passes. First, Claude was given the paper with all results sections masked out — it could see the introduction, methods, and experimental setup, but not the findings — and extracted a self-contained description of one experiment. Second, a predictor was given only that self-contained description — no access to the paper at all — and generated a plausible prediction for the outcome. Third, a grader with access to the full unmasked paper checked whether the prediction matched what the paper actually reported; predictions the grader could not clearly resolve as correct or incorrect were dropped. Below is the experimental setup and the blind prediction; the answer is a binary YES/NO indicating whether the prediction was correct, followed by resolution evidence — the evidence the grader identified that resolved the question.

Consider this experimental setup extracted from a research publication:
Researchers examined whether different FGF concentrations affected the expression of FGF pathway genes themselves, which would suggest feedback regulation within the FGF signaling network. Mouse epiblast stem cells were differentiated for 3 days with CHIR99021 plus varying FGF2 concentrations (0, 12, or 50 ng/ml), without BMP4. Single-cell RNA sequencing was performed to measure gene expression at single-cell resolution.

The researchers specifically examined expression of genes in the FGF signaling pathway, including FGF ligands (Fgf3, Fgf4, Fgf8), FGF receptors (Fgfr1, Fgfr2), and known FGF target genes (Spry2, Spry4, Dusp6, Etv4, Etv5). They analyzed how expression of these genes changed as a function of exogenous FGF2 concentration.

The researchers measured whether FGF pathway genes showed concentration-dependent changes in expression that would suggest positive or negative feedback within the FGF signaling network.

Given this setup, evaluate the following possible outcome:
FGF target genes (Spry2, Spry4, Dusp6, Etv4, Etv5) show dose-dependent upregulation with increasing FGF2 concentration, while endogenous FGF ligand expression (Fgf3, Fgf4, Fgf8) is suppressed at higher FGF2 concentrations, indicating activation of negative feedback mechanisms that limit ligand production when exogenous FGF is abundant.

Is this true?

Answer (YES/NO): NO